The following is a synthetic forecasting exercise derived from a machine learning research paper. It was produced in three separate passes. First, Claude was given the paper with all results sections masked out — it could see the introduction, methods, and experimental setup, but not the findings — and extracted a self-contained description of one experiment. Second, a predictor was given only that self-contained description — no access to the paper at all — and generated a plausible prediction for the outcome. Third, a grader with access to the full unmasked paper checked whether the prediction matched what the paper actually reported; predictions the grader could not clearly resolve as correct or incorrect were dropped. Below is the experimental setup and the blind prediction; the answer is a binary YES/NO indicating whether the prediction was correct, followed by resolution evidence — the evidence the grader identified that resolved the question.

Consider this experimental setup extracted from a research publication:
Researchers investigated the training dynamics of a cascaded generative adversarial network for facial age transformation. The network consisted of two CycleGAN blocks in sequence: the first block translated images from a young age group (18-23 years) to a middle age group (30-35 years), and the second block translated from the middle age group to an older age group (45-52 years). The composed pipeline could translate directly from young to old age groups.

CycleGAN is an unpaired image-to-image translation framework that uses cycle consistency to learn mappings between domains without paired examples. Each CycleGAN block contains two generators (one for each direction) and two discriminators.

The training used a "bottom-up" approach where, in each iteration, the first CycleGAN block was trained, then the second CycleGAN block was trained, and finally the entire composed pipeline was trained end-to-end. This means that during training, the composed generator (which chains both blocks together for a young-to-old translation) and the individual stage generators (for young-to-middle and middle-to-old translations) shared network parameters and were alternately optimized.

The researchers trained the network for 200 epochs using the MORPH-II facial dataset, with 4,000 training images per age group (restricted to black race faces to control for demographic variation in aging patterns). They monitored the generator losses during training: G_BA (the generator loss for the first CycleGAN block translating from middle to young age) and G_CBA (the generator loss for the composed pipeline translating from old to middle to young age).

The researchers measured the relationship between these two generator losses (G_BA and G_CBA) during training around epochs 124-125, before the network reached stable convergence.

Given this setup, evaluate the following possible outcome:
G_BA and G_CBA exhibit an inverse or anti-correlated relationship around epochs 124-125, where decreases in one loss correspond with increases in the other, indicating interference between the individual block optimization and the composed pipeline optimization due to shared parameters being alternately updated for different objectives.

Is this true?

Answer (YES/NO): YES